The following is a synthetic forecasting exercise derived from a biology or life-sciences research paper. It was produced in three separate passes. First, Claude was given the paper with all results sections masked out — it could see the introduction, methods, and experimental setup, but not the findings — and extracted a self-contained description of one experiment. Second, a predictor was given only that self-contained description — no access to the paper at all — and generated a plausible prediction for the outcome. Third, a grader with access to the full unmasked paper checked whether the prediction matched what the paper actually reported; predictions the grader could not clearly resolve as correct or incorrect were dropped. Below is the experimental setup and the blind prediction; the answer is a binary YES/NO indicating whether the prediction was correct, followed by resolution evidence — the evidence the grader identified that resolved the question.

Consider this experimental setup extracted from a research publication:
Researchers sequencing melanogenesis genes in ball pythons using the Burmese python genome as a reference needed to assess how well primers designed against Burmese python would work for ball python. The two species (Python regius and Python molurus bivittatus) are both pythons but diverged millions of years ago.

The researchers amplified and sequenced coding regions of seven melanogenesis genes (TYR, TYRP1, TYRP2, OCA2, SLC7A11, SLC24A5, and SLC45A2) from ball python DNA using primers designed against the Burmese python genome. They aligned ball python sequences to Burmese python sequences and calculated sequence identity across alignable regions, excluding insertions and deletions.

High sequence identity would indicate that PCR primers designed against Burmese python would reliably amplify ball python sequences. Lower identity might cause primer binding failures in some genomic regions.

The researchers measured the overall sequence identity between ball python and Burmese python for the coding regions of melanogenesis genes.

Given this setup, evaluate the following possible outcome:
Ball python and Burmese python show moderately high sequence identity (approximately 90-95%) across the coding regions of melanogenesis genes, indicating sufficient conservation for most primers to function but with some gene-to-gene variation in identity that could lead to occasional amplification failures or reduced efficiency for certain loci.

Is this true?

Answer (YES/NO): NO